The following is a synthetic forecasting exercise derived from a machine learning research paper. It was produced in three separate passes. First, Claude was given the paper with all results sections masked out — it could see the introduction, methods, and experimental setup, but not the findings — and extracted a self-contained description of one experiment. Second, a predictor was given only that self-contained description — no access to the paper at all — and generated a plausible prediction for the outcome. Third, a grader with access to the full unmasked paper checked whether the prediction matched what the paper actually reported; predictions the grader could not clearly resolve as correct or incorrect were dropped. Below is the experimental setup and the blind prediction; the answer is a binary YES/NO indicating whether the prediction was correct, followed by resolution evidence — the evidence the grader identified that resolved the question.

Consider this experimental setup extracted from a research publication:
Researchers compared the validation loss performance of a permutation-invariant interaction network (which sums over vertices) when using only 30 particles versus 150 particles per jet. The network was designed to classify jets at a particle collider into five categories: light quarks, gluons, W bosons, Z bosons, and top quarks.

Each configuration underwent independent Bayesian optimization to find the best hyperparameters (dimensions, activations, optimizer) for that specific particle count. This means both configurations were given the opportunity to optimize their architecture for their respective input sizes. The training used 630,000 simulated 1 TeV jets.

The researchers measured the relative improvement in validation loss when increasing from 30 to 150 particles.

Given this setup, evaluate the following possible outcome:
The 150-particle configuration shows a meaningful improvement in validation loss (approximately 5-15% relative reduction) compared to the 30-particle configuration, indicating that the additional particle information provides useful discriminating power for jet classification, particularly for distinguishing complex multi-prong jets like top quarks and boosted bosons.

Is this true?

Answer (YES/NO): NO